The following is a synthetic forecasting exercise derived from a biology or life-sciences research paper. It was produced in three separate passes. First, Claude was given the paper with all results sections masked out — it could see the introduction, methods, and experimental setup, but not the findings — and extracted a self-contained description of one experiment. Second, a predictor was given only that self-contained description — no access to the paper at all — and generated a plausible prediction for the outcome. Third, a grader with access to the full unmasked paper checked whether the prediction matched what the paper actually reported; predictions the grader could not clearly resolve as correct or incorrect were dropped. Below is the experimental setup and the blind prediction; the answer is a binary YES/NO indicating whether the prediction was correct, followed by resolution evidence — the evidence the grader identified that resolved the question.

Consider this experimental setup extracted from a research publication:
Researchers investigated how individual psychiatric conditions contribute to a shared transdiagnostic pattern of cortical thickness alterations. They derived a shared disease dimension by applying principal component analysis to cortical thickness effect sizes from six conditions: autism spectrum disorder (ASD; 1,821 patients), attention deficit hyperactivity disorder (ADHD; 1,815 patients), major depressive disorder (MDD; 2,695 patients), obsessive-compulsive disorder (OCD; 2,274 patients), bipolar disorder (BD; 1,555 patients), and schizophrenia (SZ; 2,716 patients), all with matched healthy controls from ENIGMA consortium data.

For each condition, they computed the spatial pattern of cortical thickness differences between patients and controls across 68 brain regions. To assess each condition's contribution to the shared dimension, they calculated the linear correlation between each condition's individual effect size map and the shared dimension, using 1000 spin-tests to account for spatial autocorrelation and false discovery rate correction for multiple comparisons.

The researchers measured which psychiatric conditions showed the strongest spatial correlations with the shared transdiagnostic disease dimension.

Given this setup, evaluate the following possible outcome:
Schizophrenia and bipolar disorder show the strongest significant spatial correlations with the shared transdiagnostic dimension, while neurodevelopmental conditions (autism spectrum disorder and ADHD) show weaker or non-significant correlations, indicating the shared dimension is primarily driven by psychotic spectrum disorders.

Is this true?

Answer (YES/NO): NO